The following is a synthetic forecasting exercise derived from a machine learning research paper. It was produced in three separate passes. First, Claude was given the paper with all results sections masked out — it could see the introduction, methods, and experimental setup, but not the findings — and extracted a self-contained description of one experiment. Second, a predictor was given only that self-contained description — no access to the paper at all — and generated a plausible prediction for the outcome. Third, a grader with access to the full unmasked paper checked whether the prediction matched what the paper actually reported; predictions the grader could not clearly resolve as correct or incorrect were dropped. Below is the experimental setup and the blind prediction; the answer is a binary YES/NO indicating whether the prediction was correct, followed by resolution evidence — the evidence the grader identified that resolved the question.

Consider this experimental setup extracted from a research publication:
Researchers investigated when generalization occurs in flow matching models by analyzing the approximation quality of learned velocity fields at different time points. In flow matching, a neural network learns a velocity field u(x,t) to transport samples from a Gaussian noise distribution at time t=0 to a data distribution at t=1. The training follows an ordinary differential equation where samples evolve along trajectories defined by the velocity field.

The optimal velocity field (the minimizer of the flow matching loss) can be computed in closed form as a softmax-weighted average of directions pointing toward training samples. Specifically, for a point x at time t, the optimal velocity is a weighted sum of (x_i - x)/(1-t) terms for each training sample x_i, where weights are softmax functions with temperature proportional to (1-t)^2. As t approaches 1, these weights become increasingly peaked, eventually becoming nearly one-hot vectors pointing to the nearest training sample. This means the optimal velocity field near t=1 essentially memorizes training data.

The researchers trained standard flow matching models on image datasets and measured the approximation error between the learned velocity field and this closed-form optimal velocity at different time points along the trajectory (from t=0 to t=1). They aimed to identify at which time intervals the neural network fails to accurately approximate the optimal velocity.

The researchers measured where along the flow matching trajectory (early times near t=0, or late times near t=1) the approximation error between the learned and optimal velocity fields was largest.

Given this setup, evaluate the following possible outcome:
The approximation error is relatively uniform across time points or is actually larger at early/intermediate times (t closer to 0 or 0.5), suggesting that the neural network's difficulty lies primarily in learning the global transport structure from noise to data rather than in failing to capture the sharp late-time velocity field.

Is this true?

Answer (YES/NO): NO